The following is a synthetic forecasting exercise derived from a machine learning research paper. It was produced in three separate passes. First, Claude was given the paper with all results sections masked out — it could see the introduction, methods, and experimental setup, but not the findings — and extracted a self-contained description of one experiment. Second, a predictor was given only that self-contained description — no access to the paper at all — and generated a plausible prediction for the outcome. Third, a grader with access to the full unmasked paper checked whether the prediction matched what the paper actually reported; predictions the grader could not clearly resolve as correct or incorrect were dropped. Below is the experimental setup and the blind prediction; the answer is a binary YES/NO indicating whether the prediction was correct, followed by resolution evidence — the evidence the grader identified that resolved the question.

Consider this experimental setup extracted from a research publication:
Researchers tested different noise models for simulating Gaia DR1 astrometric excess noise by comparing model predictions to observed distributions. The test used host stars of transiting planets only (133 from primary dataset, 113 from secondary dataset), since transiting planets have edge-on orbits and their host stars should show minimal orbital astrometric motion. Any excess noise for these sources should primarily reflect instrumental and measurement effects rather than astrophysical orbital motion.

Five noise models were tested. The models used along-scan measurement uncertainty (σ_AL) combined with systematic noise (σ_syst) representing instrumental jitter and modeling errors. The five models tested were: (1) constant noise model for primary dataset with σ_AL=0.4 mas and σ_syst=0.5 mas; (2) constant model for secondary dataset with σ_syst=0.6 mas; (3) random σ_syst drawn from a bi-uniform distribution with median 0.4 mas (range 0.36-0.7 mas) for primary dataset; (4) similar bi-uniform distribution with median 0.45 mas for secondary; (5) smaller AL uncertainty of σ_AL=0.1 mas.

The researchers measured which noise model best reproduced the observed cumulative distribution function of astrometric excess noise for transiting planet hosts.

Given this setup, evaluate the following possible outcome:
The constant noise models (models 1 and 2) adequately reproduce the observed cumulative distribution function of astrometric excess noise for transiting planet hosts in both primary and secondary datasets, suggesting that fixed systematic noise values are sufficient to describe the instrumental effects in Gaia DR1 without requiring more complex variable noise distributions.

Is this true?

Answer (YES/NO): NO